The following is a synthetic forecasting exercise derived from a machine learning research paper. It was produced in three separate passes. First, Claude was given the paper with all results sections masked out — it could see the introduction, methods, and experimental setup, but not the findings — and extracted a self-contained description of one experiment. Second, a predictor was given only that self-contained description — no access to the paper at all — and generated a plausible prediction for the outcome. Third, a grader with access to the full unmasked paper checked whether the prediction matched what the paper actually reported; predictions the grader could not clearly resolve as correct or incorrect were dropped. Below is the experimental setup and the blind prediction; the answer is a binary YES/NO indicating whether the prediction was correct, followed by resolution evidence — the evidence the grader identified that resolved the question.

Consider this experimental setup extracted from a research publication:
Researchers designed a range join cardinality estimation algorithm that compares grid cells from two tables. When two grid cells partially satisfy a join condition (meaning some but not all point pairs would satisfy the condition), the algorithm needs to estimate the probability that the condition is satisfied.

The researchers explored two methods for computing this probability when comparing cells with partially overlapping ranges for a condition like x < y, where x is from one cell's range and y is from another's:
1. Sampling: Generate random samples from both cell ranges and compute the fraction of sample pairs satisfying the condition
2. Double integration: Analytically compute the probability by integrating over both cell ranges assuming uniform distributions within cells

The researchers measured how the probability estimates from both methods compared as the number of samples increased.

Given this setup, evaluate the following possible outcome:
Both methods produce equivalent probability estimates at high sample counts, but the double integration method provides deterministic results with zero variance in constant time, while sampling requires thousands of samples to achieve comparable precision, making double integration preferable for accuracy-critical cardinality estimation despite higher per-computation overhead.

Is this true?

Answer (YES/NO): NO